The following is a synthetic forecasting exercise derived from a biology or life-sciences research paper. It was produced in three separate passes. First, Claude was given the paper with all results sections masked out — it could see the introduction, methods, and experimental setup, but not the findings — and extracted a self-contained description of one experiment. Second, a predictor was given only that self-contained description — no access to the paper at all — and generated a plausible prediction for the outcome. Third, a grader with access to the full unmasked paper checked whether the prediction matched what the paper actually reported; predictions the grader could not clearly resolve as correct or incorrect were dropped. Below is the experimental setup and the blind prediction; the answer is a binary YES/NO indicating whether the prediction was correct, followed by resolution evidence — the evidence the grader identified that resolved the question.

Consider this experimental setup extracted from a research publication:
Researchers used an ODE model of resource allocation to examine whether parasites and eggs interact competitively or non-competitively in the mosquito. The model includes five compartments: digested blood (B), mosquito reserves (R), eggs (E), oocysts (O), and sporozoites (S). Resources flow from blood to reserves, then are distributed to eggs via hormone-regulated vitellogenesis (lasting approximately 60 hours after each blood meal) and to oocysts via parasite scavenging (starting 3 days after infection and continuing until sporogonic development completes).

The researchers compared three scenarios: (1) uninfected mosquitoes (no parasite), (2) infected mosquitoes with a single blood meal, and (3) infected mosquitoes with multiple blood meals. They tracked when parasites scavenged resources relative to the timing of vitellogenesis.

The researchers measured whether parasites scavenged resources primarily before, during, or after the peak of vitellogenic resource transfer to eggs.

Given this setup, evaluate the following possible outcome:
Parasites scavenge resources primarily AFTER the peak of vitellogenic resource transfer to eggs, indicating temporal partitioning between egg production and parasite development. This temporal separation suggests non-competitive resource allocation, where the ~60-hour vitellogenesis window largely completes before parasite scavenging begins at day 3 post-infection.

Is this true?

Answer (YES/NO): YES